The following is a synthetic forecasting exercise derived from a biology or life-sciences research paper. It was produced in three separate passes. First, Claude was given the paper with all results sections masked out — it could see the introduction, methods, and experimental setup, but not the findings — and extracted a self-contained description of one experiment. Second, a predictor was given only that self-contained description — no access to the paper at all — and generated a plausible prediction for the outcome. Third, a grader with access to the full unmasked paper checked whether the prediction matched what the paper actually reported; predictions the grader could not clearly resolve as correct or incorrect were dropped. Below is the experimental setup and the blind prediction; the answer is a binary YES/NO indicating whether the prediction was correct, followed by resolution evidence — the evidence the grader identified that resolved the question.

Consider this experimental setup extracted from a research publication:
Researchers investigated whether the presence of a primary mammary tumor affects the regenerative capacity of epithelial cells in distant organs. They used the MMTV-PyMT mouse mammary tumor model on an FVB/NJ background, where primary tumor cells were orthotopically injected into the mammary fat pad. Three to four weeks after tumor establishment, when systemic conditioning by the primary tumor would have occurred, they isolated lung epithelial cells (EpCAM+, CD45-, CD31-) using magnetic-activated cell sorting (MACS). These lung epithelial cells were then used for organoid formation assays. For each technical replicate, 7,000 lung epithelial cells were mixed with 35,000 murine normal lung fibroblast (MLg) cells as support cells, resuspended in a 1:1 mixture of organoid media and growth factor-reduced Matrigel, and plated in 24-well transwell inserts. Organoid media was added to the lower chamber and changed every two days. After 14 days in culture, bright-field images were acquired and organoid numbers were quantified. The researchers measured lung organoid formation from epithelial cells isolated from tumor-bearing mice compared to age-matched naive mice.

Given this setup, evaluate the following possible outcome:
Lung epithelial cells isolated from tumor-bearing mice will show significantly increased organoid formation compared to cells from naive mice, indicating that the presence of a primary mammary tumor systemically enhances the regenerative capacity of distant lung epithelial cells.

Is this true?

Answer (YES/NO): YES